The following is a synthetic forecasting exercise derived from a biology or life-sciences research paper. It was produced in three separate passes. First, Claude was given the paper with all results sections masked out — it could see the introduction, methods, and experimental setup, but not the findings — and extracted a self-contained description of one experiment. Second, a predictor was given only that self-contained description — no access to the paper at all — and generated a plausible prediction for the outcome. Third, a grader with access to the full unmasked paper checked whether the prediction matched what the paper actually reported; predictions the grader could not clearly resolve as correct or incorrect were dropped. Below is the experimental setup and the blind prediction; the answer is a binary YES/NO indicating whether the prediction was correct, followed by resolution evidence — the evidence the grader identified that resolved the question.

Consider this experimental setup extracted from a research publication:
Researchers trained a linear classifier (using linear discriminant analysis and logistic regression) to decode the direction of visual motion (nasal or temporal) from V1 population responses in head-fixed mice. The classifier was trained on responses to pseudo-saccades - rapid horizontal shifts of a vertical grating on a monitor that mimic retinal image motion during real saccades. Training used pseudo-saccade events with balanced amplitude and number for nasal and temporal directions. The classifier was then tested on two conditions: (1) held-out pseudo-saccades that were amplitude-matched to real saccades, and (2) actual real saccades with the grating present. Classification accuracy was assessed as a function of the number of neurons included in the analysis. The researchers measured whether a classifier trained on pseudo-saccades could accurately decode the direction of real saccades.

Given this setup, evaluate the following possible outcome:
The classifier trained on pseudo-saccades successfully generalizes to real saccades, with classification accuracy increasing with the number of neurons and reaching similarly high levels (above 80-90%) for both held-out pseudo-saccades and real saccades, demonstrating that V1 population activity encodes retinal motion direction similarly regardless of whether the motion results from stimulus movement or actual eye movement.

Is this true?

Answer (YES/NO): NO